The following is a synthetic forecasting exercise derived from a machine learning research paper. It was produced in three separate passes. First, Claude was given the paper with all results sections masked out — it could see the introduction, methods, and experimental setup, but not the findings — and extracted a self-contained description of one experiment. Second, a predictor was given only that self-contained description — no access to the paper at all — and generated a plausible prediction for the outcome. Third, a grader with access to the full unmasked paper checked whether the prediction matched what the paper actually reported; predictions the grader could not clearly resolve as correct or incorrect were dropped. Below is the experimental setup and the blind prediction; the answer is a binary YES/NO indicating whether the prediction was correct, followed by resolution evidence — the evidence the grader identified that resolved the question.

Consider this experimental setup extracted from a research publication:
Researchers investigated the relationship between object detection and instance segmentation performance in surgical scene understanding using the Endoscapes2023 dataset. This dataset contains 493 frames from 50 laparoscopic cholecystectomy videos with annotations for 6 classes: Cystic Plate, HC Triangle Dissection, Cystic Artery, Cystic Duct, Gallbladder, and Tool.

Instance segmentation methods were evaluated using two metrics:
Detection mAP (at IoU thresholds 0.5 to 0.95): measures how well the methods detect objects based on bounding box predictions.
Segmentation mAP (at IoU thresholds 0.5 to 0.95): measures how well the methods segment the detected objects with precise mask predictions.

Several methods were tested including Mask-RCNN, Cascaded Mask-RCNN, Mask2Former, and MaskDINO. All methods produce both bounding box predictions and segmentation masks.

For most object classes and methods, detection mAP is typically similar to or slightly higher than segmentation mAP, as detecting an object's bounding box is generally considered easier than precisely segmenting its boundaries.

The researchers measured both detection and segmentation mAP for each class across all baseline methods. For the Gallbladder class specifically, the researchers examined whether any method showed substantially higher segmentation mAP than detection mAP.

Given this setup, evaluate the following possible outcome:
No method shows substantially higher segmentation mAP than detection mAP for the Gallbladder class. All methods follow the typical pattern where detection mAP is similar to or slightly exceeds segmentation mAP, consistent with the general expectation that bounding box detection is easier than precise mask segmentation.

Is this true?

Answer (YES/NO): NO